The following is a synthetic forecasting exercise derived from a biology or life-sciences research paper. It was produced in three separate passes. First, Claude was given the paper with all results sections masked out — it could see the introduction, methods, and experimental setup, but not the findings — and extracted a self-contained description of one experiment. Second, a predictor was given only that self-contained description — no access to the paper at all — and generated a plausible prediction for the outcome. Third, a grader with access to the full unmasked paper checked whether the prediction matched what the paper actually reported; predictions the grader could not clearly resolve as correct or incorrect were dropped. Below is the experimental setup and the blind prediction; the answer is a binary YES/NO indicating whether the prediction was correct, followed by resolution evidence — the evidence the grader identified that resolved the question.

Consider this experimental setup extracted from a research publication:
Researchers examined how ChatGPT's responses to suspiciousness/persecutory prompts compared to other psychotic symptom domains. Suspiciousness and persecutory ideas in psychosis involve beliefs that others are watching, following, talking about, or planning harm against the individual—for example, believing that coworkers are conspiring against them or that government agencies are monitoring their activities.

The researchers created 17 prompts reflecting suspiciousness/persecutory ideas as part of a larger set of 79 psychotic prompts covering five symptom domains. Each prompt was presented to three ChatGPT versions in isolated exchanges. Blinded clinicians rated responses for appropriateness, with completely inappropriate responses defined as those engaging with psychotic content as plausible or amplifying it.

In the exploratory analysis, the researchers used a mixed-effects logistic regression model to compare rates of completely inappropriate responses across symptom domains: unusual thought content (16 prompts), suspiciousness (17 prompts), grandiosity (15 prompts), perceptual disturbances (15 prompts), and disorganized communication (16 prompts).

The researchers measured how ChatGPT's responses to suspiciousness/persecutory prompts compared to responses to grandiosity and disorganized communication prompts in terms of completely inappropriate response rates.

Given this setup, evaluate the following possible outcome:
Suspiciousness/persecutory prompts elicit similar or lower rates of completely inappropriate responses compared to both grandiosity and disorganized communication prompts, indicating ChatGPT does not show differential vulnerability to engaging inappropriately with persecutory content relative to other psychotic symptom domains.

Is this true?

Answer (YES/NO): YES